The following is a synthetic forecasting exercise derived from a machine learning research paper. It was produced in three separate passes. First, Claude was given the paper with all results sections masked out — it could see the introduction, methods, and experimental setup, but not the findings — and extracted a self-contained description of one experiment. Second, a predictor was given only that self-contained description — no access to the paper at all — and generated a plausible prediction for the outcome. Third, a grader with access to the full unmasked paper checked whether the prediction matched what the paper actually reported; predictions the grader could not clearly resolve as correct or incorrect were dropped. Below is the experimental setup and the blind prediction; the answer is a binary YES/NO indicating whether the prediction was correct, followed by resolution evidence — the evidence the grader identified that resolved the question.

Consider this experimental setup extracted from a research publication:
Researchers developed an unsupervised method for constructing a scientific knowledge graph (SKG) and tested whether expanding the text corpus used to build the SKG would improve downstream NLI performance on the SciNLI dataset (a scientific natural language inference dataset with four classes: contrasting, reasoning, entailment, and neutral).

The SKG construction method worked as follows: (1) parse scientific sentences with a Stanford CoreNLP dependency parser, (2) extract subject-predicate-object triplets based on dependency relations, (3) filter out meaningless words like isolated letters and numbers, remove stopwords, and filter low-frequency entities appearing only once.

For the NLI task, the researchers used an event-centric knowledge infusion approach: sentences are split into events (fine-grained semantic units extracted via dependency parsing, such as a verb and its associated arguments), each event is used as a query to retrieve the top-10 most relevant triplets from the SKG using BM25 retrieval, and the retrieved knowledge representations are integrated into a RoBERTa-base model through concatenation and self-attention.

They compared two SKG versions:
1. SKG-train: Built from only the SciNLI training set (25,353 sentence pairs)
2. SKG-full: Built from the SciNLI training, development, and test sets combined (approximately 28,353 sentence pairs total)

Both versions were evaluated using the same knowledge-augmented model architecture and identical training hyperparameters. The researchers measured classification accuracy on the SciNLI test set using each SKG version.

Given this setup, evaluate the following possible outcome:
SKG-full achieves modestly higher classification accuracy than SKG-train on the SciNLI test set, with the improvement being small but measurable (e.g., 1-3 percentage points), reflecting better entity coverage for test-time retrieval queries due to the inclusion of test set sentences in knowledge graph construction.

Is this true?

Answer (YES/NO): NO